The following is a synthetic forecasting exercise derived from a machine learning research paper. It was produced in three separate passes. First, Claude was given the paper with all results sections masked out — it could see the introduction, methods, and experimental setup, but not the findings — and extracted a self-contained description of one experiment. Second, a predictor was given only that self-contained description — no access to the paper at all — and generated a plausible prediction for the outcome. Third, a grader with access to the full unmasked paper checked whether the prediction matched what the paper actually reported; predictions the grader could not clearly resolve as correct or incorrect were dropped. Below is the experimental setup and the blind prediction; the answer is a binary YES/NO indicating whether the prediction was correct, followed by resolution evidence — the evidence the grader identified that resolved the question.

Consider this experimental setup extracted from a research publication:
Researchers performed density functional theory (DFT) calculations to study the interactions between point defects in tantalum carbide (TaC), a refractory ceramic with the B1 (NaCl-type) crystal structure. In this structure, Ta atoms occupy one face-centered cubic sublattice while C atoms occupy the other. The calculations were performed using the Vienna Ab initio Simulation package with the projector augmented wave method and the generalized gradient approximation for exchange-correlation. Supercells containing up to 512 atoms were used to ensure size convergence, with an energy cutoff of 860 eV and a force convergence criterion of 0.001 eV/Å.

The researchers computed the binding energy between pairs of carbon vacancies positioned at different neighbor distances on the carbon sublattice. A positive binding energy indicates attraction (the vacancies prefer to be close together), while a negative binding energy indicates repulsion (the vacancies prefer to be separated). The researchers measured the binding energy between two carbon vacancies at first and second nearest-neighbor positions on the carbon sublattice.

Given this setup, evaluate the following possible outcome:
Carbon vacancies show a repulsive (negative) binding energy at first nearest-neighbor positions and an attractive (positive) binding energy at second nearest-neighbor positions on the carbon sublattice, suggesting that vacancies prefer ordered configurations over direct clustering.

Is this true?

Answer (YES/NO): NO